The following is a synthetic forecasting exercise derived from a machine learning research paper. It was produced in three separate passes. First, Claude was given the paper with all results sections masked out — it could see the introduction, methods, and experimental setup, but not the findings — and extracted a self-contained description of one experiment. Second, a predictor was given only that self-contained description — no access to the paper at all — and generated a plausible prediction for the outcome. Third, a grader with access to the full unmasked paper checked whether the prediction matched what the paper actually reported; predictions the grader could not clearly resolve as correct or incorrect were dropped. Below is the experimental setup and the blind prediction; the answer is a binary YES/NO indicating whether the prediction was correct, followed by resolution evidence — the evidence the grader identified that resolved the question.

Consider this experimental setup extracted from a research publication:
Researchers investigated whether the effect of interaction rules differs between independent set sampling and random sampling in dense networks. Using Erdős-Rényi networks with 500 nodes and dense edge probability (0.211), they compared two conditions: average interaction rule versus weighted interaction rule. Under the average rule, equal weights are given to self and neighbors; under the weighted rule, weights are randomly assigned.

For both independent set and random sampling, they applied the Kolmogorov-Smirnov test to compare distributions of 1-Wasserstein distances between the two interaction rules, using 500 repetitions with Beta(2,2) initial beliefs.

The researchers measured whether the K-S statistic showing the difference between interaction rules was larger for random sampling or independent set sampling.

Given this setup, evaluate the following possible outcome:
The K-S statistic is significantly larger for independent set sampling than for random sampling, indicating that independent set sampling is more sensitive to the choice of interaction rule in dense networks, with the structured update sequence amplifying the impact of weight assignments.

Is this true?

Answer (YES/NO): NO